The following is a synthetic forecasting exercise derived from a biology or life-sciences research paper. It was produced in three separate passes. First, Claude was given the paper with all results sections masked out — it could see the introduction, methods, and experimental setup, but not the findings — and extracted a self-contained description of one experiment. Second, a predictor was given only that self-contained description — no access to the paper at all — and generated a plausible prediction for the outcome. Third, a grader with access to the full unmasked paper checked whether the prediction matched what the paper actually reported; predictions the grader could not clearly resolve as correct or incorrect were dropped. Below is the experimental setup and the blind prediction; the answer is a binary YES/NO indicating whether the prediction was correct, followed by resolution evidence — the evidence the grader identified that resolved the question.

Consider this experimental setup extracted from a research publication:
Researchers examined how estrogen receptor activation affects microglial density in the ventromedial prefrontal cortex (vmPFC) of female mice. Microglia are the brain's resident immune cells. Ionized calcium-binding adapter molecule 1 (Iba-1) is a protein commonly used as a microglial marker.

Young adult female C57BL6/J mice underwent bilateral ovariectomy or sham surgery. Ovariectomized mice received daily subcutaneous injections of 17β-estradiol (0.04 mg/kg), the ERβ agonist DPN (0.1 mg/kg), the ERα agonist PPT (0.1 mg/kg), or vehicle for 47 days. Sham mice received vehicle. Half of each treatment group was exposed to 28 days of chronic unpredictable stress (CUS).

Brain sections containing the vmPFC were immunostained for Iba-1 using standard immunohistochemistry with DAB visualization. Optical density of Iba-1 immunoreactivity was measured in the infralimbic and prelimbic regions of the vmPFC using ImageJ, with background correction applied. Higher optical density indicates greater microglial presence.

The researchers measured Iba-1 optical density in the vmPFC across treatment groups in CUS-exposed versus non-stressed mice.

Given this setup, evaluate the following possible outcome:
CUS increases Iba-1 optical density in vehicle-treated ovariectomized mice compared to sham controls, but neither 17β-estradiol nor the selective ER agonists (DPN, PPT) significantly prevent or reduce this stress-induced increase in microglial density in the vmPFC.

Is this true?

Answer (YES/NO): NO